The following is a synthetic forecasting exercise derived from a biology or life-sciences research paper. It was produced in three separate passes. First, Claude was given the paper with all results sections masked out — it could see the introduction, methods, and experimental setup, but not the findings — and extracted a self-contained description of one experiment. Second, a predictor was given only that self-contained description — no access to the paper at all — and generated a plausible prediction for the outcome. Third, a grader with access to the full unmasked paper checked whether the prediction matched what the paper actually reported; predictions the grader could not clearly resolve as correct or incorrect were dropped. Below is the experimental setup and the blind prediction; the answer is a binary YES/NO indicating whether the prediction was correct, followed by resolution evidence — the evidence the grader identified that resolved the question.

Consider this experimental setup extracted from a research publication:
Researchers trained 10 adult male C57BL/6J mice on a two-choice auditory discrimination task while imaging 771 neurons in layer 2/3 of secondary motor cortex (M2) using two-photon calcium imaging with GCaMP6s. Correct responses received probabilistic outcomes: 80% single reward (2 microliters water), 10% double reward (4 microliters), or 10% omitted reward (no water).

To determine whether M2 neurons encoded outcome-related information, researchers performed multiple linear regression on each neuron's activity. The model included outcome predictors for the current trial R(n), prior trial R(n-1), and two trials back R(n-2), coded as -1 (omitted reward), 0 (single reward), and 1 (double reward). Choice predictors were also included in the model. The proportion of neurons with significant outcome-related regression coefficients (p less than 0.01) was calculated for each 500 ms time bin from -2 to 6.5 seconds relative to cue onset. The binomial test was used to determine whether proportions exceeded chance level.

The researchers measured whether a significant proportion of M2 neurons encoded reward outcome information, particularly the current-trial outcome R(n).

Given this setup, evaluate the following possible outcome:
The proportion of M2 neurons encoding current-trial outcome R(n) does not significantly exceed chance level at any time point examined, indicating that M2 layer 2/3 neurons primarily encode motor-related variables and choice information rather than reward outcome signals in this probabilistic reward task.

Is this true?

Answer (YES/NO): NO